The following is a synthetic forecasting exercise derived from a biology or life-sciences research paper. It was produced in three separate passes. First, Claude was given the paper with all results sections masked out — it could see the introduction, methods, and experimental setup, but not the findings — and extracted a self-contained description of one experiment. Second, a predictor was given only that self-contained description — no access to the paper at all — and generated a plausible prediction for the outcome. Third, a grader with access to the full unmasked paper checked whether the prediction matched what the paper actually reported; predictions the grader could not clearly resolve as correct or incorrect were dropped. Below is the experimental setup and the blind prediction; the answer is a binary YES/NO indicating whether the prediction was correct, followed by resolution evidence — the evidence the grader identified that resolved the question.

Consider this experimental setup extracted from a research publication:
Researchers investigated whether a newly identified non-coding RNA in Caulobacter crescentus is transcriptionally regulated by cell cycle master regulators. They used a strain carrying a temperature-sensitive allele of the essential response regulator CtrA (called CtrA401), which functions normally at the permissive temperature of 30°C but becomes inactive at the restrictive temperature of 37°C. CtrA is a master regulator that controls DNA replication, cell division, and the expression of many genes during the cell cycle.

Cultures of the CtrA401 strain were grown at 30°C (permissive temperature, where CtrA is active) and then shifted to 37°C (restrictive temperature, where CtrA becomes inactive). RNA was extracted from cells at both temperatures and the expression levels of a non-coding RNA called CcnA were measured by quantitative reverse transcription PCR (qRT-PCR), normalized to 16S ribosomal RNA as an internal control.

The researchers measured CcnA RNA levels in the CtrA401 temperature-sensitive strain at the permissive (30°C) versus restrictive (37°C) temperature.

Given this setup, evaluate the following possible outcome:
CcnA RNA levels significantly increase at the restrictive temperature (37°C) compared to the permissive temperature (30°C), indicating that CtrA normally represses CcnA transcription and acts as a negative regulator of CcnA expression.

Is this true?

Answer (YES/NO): NO